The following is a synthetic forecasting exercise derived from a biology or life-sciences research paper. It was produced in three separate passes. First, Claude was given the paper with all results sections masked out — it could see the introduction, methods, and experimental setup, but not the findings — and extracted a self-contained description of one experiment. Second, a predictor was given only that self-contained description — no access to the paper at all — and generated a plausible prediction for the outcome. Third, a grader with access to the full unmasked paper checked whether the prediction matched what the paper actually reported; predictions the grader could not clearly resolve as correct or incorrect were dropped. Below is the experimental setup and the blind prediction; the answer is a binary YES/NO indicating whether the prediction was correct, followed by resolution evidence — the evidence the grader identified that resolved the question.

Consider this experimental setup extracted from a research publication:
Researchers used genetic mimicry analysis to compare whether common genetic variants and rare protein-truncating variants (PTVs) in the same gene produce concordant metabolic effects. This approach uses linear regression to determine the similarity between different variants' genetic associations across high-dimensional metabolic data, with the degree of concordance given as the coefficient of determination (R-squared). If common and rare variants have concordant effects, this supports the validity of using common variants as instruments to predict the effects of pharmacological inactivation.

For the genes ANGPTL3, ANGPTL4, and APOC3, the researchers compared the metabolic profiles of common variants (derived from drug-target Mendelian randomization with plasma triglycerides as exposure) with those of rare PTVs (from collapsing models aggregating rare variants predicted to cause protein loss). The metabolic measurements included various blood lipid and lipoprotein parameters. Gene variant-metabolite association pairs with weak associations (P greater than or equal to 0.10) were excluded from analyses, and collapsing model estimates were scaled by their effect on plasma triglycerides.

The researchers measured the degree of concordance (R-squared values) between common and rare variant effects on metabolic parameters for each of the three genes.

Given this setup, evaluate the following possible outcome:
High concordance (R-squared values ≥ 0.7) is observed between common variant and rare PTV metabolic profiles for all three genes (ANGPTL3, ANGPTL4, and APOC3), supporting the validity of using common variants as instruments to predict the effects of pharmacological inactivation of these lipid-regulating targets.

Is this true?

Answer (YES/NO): YES